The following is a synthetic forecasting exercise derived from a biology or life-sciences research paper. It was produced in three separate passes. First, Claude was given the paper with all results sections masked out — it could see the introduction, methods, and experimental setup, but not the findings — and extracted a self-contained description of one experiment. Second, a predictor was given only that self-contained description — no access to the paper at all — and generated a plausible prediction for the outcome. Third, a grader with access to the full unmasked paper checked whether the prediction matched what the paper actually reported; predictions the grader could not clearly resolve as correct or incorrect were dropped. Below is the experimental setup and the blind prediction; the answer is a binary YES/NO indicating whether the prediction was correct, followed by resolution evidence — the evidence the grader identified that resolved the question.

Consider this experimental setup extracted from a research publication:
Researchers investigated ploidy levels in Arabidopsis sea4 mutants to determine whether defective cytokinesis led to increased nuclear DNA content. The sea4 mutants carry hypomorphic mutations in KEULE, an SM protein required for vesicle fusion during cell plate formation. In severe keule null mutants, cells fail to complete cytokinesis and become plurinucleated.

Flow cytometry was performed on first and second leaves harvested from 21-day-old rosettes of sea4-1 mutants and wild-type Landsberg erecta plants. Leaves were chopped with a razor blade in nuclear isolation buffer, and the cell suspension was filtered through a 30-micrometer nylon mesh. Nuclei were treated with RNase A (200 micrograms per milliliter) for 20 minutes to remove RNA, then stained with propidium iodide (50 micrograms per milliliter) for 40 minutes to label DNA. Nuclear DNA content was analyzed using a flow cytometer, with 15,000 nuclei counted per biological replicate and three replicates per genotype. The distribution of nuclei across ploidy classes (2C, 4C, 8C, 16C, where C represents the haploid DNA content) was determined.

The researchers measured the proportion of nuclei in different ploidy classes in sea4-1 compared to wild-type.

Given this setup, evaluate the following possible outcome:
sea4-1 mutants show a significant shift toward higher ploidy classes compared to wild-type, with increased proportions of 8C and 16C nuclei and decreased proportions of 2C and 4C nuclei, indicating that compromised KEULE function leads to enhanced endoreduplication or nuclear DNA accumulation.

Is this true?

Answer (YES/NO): NO